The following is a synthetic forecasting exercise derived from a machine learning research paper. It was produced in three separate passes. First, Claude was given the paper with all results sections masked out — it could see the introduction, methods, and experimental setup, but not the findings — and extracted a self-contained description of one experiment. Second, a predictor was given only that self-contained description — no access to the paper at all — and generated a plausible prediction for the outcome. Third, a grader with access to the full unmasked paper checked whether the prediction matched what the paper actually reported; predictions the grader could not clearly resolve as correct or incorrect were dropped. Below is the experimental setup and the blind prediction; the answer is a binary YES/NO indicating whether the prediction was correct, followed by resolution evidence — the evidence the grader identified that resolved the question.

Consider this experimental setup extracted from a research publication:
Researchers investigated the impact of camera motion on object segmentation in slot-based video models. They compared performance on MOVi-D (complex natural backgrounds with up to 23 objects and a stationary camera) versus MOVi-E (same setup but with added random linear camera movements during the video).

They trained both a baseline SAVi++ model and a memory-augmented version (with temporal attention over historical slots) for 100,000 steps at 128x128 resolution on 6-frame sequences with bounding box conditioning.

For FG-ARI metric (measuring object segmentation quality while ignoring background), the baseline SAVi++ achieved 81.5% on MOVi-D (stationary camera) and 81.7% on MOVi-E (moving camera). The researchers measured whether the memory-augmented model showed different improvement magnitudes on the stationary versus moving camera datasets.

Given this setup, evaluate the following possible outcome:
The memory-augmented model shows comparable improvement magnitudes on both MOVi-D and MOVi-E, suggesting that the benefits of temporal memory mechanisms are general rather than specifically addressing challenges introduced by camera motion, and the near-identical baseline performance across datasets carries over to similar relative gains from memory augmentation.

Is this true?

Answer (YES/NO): NO